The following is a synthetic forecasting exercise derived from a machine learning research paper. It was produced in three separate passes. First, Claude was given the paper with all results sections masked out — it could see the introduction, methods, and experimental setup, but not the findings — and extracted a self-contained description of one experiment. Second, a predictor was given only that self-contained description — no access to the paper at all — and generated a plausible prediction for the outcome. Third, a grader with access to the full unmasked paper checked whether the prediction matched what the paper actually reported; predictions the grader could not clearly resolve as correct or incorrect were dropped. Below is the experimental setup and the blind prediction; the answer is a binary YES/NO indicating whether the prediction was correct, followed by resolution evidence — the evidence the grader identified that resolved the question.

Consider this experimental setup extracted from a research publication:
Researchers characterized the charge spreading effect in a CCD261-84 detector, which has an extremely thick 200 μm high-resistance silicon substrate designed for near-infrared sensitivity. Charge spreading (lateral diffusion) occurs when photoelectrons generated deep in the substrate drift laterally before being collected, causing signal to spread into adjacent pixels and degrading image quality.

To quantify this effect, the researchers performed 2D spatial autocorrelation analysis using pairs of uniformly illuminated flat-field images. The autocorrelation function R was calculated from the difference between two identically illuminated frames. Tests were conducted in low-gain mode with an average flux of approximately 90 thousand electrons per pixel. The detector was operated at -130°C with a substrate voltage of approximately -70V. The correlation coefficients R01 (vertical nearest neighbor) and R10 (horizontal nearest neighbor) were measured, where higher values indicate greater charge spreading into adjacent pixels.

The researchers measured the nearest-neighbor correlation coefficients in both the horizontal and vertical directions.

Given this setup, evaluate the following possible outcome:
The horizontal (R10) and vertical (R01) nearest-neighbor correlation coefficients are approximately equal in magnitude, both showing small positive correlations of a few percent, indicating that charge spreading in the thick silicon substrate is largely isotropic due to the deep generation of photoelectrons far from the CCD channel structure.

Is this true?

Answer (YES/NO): NO